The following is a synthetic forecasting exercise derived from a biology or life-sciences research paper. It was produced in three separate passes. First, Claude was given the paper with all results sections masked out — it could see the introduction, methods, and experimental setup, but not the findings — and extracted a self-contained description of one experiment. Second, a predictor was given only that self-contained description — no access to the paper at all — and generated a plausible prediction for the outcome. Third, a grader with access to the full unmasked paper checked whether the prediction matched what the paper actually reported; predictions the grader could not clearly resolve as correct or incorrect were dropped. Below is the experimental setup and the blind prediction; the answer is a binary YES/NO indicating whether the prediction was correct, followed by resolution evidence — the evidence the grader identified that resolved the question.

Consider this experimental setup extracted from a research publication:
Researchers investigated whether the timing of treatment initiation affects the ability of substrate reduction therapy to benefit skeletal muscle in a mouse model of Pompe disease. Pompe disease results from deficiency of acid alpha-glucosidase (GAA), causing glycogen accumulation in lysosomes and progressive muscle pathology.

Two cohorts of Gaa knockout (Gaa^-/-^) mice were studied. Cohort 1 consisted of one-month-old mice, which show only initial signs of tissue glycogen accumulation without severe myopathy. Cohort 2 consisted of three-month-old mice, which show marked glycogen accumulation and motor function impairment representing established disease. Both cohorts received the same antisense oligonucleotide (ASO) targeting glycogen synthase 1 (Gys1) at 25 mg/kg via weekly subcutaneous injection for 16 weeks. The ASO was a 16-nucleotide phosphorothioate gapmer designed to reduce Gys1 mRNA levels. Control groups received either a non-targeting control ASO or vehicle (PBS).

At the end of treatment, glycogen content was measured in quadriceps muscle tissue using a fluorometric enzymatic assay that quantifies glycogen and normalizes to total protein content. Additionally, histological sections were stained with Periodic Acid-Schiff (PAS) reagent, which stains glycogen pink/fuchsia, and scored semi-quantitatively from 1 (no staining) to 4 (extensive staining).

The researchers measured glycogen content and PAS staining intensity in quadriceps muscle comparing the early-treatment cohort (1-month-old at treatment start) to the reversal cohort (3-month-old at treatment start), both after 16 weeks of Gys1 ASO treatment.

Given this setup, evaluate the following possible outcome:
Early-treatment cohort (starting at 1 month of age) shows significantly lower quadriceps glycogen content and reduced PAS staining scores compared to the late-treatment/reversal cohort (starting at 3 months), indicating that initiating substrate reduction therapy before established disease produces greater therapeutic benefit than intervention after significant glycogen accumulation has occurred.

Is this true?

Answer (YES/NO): YES